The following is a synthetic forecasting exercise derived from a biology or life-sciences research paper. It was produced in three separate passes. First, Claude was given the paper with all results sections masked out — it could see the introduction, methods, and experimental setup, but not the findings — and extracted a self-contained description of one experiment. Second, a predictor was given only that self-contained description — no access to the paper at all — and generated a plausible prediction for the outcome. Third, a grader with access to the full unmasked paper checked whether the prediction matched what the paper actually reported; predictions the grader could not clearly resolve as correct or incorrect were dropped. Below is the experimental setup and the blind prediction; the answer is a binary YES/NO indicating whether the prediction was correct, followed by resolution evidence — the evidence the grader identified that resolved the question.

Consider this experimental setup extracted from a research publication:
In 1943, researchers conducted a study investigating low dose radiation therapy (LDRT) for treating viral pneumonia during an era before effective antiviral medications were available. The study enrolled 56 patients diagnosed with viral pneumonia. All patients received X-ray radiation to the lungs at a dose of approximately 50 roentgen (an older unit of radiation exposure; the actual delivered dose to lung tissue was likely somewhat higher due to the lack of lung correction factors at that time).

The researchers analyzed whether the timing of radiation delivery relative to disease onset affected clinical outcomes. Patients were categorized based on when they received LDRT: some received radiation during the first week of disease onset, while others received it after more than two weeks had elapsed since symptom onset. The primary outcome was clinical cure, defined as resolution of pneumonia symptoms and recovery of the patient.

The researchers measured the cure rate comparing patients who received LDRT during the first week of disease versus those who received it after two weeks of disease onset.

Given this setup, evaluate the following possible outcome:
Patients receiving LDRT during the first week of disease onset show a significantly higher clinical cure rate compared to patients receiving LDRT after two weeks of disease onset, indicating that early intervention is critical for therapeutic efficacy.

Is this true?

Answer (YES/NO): YES